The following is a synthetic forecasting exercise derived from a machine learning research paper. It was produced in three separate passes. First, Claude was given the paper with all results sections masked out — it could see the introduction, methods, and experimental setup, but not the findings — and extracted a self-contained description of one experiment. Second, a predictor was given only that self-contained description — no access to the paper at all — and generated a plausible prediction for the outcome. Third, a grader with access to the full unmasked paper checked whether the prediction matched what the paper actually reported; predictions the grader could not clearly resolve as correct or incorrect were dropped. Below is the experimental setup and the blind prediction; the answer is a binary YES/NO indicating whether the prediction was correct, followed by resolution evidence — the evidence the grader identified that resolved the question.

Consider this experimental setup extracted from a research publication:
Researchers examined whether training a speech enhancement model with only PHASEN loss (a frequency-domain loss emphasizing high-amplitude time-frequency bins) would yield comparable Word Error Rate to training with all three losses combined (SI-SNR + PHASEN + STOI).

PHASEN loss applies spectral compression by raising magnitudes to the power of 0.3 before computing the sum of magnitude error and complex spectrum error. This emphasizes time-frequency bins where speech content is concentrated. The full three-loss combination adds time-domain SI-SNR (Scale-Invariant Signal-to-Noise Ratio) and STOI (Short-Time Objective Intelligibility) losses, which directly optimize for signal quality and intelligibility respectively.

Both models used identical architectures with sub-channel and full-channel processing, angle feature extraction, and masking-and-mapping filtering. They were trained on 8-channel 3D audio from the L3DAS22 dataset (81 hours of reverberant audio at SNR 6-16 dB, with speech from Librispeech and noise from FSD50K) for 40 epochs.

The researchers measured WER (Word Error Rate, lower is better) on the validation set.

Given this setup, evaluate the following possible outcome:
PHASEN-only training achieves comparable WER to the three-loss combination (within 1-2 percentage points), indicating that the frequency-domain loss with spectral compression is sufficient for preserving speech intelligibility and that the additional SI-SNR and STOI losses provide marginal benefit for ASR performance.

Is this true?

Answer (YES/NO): YES